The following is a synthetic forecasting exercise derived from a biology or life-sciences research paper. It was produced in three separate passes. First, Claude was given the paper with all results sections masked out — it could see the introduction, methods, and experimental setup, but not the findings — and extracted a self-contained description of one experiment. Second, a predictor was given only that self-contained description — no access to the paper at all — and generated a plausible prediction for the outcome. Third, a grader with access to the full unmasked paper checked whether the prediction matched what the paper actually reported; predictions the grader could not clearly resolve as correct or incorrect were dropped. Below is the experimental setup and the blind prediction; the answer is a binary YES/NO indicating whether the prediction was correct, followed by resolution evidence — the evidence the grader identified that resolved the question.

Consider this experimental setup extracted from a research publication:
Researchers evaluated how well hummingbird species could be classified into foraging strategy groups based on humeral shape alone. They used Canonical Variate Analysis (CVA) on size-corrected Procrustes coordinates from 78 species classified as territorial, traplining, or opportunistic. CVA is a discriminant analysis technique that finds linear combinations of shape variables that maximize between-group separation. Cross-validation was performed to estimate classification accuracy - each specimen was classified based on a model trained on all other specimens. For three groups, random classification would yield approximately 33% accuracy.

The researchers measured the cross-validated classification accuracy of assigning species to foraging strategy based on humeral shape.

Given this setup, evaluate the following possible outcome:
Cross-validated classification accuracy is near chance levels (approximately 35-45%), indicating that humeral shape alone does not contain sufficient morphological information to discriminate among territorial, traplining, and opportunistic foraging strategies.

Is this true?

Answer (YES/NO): NO